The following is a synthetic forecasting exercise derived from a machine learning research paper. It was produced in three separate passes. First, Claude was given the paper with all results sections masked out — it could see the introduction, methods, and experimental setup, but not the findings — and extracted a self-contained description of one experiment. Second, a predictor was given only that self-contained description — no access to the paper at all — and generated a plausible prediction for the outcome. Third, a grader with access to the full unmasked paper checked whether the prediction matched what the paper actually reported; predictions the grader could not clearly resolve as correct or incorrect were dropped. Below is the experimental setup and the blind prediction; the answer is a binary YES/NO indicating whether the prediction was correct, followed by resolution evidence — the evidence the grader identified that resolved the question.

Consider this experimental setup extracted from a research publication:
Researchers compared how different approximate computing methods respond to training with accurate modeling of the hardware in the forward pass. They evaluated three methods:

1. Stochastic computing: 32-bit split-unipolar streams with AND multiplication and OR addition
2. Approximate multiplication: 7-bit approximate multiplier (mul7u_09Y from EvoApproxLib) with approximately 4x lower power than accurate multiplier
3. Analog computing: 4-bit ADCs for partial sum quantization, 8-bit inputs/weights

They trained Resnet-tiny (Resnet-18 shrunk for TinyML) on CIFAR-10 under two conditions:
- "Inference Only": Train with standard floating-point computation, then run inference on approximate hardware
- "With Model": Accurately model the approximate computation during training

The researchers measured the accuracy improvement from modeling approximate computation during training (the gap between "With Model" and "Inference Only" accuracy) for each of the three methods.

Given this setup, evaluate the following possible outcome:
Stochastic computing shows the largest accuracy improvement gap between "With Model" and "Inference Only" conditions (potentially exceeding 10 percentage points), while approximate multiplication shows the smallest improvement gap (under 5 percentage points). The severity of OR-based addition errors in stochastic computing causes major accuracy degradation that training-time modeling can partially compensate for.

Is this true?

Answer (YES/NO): NO